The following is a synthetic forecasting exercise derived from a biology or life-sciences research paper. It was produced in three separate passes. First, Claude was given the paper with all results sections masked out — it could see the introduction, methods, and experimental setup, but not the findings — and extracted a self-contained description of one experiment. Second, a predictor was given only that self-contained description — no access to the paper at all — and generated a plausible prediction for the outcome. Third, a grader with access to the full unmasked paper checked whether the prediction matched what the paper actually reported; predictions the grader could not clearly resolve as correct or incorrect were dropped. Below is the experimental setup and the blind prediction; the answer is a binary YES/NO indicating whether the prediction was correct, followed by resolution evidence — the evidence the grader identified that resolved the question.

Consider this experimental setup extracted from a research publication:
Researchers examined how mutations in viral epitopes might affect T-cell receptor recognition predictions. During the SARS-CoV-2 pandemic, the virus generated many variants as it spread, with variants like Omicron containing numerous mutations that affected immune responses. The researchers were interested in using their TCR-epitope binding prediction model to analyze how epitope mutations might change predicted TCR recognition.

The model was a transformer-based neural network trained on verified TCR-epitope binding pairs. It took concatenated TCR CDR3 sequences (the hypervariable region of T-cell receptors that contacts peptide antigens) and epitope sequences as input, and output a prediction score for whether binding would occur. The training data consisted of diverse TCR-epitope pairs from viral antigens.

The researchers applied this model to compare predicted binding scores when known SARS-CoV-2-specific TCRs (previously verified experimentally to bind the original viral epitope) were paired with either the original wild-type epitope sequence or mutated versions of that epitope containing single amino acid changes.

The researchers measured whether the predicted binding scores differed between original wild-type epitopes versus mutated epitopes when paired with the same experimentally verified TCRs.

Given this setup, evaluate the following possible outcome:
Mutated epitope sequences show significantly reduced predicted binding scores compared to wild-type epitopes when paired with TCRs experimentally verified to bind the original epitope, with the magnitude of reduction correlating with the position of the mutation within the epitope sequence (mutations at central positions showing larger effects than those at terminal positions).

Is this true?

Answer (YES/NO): NO